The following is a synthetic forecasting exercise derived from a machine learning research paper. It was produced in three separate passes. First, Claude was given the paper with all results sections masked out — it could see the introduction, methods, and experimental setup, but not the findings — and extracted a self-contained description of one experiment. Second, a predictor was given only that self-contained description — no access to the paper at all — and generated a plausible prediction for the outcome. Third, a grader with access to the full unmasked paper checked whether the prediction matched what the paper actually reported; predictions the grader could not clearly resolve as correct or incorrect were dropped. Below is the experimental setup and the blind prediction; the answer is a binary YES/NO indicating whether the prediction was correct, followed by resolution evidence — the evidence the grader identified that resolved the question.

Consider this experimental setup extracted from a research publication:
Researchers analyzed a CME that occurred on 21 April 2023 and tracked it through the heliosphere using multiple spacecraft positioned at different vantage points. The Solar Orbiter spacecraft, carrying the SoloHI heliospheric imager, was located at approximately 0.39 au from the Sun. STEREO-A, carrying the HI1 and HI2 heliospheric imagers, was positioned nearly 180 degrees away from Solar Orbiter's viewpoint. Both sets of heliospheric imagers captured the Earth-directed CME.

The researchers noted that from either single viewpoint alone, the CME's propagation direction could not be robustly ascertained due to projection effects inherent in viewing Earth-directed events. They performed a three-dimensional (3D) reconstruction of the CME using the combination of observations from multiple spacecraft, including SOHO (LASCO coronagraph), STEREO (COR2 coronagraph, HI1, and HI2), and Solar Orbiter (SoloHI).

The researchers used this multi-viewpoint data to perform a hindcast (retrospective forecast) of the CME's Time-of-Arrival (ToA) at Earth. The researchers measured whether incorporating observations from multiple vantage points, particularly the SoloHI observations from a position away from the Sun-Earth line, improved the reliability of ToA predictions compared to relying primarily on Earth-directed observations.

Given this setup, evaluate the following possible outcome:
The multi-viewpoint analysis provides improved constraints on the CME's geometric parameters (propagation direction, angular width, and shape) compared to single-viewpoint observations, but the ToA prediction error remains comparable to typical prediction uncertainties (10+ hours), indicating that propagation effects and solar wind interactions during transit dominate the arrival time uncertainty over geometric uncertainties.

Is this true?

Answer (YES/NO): NO